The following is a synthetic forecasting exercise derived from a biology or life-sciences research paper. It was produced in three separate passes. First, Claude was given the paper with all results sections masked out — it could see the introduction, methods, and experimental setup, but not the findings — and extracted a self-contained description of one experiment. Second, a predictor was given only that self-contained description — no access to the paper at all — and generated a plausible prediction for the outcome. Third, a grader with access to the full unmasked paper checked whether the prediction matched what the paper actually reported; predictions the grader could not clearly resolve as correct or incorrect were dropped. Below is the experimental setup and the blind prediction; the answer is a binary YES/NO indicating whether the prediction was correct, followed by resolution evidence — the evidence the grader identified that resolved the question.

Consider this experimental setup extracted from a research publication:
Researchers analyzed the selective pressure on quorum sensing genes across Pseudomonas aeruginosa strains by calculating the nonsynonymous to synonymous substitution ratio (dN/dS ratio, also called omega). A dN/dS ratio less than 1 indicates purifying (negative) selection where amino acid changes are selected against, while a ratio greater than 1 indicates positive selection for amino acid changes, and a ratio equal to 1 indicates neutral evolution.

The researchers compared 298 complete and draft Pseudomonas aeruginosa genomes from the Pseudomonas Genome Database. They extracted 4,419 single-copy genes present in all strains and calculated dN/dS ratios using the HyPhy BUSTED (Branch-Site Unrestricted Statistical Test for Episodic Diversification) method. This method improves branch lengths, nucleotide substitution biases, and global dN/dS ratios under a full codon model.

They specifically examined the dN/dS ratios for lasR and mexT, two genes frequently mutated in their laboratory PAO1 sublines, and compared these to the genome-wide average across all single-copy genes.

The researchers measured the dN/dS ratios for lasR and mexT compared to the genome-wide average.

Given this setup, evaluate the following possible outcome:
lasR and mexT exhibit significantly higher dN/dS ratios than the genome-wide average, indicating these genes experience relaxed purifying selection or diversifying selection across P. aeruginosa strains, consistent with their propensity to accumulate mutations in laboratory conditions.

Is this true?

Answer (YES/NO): NO